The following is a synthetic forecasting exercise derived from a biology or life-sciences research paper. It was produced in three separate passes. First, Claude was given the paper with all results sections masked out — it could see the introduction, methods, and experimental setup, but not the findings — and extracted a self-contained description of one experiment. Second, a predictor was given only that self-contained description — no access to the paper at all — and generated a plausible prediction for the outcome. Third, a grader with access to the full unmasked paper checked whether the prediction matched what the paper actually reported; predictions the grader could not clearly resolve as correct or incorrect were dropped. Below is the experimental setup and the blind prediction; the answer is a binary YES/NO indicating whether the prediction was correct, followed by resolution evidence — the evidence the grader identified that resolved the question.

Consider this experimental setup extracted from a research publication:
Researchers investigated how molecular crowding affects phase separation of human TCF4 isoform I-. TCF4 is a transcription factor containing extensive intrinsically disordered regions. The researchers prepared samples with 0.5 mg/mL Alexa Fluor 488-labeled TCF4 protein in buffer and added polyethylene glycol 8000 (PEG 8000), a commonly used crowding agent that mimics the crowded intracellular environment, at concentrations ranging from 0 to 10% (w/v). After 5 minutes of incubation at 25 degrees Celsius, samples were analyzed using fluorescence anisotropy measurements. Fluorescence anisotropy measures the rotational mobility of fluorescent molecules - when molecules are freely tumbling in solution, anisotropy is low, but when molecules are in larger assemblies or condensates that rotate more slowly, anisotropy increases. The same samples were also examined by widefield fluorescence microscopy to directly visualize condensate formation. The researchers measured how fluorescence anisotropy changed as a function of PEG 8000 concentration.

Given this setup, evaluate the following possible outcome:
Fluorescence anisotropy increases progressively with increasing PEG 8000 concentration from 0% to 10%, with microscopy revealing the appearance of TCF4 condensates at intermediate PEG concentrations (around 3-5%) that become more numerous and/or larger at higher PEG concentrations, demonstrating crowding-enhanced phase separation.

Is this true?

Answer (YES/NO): YES